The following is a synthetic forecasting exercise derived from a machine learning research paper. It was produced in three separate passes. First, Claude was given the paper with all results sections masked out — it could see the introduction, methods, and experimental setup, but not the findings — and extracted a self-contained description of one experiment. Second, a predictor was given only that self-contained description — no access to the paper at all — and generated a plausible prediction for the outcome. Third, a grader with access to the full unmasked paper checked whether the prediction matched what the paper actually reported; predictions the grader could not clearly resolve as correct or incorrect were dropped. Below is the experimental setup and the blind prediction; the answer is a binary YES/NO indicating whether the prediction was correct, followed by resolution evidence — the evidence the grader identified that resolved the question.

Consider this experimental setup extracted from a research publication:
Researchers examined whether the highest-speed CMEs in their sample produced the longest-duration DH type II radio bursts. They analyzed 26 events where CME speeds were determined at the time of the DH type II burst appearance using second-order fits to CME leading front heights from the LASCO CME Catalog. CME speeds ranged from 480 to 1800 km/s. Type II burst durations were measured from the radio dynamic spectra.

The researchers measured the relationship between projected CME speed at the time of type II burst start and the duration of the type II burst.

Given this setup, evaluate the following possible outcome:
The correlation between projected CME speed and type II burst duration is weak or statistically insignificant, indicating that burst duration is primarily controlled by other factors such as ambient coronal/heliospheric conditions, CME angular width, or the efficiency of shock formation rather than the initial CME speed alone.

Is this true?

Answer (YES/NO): NO